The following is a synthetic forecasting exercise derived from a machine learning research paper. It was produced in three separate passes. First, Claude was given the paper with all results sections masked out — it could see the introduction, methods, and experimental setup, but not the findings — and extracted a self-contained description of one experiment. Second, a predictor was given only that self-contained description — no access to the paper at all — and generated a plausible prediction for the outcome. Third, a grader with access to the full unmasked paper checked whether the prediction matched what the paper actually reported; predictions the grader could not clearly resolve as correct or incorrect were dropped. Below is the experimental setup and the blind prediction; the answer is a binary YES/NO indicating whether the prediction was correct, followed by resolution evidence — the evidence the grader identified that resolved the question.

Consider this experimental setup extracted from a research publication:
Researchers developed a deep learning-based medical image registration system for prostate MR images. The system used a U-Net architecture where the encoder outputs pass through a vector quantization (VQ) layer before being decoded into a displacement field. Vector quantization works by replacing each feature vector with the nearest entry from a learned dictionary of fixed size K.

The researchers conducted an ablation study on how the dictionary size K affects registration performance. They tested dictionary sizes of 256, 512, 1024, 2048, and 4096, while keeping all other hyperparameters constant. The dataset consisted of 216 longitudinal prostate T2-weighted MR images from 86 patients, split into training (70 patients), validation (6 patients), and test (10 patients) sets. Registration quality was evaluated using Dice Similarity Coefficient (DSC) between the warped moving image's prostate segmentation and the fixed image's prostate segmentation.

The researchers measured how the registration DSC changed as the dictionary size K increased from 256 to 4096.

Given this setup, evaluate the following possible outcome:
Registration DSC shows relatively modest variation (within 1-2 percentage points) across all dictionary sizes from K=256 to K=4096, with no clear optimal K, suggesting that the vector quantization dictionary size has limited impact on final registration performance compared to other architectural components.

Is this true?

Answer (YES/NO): NO